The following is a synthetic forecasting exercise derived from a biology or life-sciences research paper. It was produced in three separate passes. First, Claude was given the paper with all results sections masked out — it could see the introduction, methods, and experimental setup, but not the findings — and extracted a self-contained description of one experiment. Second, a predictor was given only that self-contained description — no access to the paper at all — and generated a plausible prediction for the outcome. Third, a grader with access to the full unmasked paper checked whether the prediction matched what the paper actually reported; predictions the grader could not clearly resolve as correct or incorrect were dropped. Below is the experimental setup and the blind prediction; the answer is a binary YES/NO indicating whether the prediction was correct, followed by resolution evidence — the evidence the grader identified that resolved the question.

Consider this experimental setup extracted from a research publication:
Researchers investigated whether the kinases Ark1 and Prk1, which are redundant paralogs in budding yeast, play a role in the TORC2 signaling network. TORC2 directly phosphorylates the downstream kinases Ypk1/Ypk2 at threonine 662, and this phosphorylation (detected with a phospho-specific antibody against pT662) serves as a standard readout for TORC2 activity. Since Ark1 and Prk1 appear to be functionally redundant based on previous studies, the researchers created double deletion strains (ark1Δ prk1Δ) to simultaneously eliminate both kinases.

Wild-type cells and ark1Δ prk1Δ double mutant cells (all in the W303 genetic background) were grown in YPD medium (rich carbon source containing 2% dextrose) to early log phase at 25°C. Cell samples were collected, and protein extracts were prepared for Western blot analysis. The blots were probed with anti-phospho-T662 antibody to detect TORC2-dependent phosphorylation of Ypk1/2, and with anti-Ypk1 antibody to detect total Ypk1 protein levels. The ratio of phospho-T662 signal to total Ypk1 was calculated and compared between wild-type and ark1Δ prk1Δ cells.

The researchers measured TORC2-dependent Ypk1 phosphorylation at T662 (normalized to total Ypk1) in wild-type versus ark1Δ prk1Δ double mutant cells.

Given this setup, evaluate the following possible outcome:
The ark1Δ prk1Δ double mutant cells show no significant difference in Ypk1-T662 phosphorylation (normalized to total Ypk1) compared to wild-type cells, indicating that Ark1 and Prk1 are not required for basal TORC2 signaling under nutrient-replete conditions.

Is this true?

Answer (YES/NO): NO